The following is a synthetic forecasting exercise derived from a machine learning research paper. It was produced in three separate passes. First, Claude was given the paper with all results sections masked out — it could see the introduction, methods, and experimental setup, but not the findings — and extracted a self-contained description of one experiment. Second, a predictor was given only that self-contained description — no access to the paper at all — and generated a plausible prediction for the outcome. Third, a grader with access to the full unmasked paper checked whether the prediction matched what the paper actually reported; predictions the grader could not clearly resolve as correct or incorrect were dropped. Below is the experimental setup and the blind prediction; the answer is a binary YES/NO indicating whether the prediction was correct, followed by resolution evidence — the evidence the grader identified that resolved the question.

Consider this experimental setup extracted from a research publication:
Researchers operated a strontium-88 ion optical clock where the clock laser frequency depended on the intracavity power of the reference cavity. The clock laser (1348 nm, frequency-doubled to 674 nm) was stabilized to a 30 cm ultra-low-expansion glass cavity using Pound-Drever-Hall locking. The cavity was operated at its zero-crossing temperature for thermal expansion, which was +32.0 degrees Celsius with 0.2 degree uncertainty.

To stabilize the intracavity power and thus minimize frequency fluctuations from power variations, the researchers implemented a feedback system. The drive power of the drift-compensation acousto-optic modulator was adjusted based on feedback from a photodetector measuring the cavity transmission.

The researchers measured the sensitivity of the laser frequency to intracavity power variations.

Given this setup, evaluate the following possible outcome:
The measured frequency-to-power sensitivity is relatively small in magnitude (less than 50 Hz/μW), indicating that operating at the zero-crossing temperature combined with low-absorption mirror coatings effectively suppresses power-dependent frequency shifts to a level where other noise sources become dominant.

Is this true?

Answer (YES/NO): YES